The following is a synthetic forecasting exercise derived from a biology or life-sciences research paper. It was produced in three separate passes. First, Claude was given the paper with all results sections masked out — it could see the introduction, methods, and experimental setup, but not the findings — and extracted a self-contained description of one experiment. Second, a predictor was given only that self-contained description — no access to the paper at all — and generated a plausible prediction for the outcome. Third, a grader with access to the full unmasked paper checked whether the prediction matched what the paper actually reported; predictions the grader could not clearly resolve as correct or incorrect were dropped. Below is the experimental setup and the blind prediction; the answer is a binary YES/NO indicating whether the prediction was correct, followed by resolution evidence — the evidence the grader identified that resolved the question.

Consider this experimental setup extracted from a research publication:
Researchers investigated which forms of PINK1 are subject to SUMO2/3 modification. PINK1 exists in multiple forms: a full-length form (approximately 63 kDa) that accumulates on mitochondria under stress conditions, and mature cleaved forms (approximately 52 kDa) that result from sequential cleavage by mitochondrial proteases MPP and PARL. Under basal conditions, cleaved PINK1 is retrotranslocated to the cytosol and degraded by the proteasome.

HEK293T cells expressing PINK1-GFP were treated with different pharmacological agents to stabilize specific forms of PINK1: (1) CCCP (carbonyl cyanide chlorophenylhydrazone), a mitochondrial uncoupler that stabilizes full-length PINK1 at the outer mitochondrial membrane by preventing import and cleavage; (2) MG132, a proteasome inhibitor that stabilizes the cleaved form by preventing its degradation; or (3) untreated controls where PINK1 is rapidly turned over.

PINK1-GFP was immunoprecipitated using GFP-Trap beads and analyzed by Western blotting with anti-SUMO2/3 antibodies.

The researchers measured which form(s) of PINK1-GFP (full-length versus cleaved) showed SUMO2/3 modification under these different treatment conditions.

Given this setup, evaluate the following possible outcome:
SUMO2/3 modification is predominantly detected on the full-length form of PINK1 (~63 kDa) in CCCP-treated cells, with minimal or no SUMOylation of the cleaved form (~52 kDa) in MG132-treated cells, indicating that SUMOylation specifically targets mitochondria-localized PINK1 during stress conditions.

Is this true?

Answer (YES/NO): NO